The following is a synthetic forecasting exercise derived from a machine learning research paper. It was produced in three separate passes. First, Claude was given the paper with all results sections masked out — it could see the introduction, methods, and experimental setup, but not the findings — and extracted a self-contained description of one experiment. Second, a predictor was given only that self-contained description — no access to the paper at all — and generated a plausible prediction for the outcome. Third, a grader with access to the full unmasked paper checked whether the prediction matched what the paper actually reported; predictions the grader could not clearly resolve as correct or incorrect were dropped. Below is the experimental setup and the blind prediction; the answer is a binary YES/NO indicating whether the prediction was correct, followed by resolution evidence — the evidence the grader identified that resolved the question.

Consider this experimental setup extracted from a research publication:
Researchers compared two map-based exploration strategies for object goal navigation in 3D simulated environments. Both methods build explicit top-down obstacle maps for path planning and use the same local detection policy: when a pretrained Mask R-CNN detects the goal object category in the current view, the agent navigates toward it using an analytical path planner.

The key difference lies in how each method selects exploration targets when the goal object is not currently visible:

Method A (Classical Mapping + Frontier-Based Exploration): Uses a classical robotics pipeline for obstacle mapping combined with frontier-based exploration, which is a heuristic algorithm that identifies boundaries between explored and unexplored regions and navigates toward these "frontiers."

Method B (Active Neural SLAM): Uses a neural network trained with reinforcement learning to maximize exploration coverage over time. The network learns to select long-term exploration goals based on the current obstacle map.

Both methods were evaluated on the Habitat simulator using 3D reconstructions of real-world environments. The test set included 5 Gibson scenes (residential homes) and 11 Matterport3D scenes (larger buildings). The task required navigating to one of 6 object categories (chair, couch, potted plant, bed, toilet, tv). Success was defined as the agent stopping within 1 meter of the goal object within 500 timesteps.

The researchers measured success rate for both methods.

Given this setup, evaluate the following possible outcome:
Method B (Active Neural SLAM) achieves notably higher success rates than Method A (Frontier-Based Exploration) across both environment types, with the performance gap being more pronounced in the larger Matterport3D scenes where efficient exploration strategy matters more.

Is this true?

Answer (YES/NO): NO